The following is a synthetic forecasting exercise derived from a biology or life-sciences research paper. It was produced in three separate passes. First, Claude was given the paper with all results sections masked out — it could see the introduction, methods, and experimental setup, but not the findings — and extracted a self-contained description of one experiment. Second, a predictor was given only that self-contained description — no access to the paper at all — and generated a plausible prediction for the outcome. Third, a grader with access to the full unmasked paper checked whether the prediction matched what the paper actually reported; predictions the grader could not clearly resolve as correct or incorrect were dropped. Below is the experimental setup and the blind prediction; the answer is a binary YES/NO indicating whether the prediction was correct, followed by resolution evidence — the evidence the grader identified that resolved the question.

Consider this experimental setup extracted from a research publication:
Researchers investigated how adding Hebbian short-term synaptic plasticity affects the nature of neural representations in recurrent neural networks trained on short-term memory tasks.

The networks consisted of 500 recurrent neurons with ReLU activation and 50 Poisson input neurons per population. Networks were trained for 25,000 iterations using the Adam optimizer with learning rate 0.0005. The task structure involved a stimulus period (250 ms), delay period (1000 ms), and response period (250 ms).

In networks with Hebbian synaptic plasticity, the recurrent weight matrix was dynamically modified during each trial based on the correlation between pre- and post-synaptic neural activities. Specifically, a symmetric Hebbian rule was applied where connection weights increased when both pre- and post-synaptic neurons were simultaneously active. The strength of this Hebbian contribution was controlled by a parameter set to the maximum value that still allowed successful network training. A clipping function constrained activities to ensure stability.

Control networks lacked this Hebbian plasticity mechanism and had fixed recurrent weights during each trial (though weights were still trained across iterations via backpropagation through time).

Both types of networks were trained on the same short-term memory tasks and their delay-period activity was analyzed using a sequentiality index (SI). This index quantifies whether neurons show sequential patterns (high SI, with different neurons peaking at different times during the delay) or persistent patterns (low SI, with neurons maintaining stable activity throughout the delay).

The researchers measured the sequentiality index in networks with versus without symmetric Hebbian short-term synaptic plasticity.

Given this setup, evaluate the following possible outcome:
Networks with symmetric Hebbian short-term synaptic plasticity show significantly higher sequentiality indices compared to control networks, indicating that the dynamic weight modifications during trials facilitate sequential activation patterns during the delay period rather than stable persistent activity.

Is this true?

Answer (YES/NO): NO